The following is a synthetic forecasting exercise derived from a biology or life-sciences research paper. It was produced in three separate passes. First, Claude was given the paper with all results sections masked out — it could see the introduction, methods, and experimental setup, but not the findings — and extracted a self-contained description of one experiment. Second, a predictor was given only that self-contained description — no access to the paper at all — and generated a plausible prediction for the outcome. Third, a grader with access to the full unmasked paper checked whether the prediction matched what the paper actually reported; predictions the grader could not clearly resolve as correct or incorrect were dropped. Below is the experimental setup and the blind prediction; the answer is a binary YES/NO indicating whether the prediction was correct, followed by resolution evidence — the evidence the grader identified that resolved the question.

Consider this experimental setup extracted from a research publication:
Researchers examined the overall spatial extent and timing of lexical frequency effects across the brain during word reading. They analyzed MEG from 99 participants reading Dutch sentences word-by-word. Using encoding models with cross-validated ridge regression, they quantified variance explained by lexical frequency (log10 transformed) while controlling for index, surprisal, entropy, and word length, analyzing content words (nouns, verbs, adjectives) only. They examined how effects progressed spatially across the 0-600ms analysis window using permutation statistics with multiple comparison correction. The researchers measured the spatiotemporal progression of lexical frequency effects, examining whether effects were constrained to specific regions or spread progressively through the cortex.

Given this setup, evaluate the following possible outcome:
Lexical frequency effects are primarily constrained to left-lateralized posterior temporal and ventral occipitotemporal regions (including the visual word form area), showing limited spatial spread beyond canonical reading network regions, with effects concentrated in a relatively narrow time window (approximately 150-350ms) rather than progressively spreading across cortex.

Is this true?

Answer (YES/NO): NO